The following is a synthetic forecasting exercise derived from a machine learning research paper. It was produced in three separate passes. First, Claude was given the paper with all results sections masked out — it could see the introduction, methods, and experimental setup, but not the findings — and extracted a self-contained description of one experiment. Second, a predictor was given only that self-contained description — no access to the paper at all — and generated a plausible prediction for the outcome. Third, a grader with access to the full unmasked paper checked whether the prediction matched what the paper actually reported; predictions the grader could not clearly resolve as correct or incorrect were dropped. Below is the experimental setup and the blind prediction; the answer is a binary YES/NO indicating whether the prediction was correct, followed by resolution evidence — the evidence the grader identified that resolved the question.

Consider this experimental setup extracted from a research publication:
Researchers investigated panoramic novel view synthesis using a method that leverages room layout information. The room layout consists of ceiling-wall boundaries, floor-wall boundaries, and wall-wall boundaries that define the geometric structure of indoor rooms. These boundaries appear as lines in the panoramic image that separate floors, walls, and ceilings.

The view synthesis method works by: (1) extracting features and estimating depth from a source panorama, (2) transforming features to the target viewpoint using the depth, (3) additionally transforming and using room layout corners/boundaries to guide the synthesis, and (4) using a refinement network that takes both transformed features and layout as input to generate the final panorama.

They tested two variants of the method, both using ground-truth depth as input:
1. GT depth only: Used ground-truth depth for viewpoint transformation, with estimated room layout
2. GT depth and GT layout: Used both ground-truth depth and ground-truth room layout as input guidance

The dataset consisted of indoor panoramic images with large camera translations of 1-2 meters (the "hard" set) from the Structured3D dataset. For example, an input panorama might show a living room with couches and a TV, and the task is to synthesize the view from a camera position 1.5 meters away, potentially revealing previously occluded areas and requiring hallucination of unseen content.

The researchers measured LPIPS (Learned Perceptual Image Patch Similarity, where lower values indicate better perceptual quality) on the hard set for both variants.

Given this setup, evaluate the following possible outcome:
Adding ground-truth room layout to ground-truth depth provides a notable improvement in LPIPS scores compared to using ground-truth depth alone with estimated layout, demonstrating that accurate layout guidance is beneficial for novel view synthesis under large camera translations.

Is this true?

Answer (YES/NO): YES